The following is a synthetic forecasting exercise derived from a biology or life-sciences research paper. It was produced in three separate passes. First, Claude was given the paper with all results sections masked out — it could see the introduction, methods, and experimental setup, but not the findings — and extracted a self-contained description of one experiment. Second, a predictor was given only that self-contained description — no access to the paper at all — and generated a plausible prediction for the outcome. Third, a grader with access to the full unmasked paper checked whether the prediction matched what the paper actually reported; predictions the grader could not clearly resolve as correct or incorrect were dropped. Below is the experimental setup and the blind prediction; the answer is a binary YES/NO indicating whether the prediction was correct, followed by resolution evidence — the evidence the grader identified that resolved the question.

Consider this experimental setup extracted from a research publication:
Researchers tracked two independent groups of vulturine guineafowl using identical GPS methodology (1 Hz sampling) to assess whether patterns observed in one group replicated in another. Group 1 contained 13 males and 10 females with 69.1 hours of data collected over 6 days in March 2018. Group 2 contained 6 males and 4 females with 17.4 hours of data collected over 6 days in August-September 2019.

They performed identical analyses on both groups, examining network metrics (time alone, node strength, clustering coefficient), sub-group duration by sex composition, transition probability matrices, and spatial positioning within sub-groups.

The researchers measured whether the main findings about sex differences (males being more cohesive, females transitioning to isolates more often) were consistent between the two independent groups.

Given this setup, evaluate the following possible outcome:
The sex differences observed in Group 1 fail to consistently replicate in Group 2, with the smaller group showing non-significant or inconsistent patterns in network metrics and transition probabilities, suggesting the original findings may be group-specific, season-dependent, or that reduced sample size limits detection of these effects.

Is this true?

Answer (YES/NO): NO